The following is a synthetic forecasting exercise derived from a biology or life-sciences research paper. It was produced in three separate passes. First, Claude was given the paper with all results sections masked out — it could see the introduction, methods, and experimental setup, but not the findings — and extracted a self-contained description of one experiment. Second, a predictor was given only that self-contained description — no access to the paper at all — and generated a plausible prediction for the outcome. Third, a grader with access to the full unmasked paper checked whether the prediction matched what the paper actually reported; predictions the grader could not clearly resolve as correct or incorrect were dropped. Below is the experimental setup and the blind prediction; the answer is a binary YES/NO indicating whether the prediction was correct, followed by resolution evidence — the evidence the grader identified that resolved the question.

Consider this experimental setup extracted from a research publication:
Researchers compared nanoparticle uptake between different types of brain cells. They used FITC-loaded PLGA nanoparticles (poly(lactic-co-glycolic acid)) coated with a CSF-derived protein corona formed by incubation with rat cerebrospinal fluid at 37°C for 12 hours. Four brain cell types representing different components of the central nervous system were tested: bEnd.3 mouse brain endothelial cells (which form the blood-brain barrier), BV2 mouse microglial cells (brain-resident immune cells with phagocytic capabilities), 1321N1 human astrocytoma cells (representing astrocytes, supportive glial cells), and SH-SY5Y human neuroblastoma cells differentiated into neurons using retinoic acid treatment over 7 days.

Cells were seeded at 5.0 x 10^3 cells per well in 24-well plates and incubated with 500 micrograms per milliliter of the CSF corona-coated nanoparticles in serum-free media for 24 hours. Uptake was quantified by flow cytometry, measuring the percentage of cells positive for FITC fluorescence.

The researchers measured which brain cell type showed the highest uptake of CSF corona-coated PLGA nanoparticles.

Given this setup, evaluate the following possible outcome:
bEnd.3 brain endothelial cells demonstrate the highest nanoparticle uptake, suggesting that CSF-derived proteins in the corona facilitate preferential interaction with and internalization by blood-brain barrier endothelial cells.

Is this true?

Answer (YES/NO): NO